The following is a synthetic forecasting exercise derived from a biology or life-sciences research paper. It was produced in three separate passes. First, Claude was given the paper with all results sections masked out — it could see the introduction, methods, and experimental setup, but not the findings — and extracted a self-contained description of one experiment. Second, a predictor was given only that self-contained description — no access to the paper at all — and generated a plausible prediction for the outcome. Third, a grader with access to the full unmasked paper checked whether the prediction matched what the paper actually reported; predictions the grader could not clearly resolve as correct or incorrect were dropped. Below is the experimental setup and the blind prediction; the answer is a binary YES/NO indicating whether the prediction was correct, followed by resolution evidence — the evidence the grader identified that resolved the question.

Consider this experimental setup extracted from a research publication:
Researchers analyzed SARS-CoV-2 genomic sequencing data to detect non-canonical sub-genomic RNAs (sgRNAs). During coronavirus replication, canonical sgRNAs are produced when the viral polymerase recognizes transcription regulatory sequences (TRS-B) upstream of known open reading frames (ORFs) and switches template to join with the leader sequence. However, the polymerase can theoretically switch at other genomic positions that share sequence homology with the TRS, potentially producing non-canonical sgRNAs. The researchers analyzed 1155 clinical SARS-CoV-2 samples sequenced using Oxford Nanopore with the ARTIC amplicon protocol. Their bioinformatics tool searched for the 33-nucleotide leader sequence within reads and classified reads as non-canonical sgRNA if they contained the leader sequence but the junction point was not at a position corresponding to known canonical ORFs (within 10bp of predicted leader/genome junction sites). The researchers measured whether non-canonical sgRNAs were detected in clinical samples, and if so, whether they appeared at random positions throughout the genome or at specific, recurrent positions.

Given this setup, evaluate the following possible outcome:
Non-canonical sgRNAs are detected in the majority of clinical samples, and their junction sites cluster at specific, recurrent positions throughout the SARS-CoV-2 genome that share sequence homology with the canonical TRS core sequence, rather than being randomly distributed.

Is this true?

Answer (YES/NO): NO